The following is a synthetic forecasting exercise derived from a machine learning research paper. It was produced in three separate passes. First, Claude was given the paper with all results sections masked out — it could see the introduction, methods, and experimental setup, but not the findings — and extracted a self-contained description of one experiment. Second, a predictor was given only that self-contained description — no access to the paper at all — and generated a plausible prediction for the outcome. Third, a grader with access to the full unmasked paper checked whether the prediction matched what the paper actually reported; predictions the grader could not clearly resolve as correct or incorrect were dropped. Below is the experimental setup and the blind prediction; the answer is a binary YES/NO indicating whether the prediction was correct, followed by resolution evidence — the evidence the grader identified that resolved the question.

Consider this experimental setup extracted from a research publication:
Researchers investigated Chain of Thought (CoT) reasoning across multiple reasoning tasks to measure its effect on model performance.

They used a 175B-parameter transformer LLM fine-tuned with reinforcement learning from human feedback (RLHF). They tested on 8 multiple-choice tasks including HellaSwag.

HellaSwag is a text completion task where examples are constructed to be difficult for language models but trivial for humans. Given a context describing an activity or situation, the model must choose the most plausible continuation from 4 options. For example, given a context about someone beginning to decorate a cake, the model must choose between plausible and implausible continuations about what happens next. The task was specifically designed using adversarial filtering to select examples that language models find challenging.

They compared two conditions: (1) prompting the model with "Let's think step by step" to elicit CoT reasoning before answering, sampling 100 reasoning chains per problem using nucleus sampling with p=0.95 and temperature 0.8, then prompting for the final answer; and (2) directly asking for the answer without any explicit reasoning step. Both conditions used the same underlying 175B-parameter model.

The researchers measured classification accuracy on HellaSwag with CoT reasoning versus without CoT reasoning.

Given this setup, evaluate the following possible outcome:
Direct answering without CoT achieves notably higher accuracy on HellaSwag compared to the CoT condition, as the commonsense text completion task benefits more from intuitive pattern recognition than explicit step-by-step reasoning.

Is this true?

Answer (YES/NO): YES